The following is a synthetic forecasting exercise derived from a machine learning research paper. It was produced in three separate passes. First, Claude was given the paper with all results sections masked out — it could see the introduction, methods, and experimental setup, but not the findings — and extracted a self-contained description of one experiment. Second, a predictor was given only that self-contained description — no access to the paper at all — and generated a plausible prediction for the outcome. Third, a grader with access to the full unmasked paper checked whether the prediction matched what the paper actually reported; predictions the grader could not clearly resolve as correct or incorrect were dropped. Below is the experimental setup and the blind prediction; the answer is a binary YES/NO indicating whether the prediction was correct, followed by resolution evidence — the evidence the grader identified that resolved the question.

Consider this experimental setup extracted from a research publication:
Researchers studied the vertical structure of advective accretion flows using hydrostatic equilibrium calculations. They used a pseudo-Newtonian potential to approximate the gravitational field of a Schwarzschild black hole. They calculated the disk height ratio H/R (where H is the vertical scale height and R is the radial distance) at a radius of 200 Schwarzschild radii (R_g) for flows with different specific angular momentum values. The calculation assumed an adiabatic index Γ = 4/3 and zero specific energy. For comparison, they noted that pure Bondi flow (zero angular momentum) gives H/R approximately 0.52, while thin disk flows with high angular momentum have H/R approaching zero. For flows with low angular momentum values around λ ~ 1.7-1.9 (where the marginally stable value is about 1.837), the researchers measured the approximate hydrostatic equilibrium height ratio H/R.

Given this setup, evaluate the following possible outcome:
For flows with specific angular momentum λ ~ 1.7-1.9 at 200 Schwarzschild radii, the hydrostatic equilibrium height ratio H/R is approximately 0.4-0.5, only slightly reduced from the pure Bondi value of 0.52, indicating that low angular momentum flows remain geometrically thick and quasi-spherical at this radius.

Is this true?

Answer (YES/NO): NO